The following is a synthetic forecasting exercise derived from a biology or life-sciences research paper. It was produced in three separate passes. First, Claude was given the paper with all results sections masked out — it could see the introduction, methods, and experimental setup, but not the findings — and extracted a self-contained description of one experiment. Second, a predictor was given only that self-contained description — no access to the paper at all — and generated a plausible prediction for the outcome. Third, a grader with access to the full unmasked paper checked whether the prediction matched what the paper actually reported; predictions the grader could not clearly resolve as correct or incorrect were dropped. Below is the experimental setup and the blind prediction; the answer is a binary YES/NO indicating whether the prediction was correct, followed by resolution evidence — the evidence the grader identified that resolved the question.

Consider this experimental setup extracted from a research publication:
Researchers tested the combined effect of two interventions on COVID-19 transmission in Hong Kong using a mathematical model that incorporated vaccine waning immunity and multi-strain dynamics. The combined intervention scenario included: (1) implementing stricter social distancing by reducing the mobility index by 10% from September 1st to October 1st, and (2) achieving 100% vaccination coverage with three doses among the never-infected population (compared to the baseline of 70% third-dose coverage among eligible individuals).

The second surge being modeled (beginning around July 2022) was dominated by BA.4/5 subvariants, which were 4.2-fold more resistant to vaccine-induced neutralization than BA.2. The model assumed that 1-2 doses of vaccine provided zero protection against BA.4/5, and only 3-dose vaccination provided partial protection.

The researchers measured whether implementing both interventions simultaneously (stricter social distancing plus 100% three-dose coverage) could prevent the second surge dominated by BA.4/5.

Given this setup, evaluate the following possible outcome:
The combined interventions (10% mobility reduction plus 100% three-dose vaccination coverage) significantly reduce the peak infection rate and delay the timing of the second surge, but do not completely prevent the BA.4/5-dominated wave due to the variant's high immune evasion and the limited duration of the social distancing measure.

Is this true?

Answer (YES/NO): NO